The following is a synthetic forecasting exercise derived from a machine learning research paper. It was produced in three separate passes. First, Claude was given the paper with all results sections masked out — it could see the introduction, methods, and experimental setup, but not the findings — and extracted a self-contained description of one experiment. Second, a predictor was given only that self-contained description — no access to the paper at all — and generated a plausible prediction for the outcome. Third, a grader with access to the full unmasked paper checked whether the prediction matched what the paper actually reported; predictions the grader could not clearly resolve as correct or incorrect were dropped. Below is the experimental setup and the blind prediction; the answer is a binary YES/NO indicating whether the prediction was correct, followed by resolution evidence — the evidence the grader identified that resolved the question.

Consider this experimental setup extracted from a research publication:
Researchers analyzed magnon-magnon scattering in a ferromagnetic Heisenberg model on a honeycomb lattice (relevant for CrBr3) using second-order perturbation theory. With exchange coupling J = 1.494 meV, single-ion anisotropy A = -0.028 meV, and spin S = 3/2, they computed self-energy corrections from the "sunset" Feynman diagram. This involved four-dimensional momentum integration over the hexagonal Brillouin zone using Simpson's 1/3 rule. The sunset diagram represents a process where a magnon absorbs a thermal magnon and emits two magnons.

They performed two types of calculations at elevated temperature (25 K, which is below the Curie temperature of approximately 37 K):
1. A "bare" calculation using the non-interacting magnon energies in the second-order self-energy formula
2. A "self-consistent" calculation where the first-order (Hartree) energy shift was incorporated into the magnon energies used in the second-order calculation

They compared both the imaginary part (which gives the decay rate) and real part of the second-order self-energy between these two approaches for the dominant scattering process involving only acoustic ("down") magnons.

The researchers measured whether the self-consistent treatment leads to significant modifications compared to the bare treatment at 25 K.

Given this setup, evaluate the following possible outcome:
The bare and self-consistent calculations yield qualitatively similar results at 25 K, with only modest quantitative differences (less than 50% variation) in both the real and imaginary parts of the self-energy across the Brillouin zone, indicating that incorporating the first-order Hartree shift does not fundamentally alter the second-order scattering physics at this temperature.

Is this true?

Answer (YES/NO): NO